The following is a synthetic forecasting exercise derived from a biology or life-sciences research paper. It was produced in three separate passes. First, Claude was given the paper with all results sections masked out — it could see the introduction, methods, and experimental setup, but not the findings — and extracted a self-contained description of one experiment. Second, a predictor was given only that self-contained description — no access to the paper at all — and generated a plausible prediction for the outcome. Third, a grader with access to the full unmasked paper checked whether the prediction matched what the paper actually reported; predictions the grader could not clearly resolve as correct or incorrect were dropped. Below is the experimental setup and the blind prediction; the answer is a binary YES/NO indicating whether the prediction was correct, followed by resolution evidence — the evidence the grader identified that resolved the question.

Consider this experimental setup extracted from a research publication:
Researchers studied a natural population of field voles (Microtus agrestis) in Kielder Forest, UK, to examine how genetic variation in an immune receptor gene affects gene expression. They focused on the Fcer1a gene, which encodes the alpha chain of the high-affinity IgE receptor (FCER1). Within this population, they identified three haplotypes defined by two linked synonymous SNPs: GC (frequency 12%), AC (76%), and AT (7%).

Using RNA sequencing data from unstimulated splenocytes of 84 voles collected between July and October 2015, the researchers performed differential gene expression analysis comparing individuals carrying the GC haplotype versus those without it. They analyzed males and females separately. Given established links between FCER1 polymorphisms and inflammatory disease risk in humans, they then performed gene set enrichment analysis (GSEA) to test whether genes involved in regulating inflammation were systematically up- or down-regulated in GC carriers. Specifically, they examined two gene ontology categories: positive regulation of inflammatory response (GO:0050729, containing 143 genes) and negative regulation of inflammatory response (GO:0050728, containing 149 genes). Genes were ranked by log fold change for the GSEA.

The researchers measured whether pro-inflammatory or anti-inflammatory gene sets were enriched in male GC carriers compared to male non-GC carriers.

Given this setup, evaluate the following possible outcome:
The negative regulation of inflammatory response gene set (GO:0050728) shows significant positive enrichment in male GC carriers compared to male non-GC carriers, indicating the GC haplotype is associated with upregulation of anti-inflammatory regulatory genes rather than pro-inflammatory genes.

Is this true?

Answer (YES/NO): NO